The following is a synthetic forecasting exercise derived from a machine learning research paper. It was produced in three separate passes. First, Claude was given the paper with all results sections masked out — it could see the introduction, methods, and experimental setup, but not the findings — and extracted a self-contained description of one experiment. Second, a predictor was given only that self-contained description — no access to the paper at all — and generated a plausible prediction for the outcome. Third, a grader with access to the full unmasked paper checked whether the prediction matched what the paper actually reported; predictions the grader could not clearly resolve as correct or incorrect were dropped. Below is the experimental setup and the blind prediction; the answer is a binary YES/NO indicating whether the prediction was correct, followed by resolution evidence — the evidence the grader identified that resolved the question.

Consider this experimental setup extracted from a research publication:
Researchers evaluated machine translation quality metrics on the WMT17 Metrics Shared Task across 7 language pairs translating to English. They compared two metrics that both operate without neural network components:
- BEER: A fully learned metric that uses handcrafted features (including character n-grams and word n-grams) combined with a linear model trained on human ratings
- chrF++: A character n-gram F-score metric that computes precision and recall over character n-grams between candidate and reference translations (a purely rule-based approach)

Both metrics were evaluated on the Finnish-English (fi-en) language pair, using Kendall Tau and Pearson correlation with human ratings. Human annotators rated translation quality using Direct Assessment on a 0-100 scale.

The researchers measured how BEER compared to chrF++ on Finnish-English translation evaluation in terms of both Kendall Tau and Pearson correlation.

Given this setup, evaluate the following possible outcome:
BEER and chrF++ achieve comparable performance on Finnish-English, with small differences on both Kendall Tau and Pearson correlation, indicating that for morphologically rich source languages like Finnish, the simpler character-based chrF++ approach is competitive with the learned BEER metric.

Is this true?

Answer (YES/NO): YES